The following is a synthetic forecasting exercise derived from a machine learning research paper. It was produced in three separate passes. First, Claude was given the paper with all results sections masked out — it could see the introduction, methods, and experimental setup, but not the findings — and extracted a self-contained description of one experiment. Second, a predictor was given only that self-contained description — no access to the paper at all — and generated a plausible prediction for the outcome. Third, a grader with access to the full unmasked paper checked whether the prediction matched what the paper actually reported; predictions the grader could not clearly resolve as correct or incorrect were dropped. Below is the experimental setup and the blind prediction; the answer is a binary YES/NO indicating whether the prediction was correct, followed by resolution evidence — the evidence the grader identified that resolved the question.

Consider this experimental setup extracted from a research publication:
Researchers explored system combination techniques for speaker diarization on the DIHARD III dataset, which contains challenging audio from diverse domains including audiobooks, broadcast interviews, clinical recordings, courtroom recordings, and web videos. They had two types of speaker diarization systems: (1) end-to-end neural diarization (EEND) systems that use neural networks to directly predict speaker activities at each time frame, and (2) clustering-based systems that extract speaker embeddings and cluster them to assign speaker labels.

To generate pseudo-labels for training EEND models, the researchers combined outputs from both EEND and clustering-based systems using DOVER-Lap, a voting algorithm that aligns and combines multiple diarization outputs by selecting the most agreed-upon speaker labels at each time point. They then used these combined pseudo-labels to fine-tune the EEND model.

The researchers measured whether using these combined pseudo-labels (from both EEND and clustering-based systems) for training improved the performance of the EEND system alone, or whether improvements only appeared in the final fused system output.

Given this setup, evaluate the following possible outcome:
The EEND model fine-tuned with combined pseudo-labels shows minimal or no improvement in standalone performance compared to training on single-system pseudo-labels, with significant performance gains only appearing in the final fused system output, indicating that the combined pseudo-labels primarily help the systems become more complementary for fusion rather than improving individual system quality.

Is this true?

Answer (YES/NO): NO